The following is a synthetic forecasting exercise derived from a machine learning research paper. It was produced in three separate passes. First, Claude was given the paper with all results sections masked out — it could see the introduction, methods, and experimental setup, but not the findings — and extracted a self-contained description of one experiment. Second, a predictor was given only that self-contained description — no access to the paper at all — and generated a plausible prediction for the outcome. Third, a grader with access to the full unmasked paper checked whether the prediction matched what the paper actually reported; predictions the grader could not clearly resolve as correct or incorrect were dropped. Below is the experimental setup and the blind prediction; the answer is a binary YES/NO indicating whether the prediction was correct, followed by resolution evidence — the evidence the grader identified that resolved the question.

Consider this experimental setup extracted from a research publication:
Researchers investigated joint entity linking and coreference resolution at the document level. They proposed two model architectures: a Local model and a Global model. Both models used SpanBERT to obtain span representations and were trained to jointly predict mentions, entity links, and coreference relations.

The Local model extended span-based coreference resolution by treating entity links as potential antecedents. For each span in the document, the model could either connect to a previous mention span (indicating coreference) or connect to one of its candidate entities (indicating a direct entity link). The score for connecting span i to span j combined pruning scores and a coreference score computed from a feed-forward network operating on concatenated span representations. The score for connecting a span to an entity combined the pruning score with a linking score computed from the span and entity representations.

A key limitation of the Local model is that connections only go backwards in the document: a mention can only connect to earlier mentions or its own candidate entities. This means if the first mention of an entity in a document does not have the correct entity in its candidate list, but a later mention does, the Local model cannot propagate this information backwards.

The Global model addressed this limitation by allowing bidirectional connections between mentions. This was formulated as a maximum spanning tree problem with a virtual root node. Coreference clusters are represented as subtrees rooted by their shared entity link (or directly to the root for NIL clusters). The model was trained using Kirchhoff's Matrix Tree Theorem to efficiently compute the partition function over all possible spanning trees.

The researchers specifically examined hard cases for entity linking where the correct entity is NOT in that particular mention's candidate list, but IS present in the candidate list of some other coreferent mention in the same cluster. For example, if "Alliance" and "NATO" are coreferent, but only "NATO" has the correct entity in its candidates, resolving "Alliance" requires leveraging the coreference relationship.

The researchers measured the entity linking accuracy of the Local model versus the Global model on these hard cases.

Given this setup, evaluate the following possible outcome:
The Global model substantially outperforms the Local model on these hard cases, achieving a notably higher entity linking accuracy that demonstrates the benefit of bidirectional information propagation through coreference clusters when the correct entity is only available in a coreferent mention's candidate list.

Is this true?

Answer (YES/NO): YES